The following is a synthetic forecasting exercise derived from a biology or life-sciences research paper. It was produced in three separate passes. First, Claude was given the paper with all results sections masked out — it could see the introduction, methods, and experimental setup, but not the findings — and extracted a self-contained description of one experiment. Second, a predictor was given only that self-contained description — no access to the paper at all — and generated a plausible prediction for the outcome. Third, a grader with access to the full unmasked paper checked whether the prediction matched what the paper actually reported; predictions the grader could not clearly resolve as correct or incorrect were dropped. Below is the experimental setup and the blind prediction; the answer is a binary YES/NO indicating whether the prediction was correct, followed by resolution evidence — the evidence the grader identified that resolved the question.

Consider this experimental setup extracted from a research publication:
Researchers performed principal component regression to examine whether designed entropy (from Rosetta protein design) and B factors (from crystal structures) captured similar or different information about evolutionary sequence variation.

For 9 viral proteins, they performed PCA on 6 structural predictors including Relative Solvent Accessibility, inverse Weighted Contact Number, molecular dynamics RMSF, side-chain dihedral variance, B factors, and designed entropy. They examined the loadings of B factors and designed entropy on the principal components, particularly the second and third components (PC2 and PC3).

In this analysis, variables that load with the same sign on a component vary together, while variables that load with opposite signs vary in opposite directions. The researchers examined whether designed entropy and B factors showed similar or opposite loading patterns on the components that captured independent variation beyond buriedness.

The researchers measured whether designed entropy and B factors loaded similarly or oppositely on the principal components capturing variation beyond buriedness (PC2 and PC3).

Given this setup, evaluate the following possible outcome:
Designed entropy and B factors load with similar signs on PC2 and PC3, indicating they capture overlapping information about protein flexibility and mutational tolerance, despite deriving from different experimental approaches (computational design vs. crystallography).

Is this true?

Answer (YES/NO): NO